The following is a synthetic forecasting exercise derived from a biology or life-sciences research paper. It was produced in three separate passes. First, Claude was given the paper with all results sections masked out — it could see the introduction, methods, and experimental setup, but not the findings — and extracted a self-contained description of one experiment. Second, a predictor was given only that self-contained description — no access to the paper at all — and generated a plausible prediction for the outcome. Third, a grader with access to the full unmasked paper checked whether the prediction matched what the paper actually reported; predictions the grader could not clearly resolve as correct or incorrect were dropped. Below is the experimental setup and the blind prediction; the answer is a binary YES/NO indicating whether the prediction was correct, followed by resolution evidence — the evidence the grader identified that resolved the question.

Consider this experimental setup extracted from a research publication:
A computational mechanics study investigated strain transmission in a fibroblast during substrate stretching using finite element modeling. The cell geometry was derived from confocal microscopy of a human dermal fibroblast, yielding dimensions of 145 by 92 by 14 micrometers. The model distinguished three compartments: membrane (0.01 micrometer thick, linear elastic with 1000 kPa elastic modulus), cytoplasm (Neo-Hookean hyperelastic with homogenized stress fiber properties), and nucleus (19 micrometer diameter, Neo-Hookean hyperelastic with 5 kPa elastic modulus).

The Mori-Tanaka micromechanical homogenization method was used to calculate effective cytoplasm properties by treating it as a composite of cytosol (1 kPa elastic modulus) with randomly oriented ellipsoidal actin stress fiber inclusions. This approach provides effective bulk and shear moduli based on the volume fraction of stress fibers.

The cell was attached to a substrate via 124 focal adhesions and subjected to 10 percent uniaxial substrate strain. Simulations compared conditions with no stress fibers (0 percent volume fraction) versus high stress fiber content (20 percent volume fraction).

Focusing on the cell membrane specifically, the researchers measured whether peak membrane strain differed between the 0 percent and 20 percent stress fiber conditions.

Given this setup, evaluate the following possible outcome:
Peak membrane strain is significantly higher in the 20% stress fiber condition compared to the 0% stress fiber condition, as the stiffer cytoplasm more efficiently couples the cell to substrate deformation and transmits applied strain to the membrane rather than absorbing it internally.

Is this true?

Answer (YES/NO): NO